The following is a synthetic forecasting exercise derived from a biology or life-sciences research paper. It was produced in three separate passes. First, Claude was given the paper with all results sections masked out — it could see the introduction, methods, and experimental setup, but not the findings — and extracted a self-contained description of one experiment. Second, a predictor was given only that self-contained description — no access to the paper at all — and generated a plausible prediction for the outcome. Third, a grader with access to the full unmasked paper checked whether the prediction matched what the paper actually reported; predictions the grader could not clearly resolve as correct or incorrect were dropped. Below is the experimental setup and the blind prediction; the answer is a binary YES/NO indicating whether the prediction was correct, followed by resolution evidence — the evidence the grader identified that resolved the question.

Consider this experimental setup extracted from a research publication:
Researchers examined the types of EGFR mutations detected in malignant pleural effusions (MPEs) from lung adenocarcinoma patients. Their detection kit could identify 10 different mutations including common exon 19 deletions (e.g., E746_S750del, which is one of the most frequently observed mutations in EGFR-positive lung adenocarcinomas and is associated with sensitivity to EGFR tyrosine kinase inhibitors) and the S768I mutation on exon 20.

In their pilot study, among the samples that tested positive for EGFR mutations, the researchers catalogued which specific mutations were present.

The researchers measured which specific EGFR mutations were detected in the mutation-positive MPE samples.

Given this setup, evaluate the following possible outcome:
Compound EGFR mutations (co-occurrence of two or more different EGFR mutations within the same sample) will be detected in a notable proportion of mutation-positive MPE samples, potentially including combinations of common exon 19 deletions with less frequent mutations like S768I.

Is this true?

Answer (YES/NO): NO